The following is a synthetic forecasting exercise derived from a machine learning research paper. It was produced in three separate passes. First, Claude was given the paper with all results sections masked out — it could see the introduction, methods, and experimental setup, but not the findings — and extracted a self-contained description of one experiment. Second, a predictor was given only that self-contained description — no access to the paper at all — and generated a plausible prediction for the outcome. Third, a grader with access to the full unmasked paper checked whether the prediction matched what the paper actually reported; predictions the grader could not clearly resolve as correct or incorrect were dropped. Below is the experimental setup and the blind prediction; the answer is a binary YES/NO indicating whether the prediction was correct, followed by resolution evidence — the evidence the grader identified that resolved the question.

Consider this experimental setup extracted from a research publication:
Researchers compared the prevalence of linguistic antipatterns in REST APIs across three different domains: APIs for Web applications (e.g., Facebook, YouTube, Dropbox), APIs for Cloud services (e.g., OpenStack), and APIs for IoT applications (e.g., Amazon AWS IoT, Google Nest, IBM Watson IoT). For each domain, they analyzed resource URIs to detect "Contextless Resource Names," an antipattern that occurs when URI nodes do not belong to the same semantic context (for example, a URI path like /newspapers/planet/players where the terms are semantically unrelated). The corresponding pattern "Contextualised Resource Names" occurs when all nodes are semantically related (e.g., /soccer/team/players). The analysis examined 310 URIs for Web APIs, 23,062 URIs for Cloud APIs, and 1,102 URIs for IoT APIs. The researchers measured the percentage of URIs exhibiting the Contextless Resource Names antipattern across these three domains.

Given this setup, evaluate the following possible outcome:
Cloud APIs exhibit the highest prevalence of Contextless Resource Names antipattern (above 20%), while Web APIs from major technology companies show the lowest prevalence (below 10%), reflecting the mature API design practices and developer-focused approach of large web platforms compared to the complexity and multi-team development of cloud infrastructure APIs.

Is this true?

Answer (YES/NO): NO